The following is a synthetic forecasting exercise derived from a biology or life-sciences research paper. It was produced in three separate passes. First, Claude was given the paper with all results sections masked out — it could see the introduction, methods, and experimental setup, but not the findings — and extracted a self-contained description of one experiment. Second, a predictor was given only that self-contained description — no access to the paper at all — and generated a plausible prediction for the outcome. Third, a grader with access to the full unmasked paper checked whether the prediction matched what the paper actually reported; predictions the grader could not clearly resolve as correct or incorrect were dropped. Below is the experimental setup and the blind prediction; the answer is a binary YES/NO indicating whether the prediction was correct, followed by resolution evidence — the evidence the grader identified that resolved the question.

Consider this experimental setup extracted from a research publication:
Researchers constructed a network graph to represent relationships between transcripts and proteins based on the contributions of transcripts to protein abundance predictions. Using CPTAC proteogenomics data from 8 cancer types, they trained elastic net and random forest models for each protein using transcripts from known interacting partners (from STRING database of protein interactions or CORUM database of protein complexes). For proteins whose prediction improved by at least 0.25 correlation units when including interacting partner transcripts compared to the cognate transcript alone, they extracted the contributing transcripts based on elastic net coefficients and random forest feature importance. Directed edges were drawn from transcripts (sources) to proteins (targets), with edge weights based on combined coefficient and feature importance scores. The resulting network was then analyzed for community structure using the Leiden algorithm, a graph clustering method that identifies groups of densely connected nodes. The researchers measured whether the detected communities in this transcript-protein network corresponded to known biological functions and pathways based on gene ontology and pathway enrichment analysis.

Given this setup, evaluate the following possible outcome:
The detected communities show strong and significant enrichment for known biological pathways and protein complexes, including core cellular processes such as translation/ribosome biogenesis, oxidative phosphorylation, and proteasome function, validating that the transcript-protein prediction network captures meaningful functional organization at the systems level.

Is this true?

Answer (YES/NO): NO